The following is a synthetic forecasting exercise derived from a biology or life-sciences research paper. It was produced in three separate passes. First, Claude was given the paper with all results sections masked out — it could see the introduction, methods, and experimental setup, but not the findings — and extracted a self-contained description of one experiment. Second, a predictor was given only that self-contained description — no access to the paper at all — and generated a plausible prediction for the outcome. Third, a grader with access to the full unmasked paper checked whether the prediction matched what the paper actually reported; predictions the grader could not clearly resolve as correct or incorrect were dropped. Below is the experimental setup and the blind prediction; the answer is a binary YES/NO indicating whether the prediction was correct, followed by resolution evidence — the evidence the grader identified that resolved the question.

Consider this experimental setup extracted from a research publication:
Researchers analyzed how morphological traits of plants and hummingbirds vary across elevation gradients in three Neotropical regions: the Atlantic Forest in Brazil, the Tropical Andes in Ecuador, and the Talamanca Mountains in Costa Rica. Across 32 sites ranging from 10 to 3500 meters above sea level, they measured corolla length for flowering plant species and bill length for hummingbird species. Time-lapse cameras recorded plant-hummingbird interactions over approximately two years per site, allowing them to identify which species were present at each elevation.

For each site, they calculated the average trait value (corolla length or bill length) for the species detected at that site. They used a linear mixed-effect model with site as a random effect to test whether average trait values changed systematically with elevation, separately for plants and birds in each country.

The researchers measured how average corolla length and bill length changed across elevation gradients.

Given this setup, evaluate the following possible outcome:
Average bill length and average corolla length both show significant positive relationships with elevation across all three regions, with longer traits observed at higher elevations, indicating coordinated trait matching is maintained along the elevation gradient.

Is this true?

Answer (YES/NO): NO